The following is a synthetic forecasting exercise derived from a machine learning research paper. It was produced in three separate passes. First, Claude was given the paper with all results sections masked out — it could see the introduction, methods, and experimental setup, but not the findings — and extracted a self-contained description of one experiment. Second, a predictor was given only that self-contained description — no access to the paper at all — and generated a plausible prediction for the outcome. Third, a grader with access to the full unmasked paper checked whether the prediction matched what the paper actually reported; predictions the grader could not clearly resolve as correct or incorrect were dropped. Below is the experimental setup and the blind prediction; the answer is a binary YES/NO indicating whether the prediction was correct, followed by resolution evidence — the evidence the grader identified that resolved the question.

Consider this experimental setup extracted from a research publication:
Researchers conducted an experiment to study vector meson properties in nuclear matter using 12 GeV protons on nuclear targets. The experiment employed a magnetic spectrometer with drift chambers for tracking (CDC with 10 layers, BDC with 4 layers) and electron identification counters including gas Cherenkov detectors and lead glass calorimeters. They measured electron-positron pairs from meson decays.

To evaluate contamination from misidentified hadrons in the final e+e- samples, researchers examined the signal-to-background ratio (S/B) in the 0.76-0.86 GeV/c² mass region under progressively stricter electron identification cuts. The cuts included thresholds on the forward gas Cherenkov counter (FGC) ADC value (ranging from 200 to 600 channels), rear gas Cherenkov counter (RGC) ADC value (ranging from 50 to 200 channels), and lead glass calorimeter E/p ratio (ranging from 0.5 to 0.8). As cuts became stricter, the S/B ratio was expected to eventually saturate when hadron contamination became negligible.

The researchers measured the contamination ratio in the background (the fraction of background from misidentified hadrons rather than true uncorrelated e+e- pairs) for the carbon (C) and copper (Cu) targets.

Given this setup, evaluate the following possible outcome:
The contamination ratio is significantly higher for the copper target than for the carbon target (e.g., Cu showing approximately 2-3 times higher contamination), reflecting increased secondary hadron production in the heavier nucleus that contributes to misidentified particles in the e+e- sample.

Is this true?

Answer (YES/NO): NO